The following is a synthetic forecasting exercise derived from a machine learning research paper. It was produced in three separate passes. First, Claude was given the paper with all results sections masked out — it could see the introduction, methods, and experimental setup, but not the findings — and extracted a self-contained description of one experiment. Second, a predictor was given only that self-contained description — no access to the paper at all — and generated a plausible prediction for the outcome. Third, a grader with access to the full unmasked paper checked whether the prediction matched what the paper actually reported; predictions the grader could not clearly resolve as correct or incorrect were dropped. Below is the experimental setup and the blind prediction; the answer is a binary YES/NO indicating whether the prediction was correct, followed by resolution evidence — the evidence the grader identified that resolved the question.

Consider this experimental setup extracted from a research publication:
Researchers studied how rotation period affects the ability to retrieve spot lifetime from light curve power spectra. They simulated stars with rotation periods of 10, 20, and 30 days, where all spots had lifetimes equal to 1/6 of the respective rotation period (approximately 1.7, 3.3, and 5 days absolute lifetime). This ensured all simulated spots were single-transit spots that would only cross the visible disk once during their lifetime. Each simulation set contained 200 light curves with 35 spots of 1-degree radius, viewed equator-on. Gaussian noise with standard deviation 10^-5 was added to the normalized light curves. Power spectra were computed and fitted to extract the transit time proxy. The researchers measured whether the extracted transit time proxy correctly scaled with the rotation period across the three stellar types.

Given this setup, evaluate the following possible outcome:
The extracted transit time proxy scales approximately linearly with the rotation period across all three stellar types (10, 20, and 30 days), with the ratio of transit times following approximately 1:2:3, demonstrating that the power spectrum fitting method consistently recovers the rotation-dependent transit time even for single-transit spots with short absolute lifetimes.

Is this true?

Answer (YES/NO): NO